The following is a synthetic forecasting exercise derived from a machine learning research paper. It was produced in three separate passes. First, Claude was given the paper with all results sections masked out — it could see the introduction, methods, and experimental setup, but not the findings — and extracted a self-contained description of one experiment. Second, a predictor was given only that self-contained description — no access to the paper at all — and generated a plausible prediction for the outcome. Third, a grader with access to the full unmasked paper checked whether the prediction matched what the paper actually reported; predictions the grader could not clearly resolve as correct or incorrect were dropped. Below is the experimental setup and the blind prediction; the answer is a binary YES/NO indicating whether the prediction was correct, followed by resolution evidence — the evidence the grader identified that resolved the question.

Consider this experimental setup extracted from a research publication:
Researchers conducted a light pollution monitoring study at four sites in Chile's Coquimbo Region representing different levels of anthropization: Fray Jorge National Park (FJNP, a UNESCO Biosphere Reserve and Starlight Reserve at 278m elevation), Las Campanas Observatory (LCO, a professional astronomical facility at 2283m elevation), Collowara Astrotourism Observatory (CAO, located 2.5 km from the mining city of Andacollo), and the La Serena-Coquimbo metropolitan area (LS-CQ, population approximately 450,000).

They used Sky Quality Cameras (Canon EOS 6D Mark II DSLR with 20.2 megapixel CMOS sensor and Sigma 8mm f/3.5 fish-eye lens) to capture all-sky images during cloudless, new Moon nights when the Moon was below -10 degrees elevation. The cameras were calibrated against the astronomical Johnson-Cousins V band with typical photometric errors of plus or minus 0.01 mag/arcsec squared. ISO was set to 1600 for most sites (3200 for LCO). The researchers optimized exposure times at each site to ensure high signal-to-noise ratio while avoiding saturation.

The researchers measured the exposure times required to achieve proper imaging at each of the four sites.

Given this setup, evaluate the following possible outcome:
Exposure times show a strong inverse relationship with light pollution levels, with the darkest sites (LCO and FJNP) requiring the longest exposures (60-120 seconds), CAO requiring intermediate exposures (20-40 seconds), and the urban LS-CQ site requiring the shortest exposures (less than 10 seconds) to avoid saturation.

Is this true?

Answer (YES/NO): NO